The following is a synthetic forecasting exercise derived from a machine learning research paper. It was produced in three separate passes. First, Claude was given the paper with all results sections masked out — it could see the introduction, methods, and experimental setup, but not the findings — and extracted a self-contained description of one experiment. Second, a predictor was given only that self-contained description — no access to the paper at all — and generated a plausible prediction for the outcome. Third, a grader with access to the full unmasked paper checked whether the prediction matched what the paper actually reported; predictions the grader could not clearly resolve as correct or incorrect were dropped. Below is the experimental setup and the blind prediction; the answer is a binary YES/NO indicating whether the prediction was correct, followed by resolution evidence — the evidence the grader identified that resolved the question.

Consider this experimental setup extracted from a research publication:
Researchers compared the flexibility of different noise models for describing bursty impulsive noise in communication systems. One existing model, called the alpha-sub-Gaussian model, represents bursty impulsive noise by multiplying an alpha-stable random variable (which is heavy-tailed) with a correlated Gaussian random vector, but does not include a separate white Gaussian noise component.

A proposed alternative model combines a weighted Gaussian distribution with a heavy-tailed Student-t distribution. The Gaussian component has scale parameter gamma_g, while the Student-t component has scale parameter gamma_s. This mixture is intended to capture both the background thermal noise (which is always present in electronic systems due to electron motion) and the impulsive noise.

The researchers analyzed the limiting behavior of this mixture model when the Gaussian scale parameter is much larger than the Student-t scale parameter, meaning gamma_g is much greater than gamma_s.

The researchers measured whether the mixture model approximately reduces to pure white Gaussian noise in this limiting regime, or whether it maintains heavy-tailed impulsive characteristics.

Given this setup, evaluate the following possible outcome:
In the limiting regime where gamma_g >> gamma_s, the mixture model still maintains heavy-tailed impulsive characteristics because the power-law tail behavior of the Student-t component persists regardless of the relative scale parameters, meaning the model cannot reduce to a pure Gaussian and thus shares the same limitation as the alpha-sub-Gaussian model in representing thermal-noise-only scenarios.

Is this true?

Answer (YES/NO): NO